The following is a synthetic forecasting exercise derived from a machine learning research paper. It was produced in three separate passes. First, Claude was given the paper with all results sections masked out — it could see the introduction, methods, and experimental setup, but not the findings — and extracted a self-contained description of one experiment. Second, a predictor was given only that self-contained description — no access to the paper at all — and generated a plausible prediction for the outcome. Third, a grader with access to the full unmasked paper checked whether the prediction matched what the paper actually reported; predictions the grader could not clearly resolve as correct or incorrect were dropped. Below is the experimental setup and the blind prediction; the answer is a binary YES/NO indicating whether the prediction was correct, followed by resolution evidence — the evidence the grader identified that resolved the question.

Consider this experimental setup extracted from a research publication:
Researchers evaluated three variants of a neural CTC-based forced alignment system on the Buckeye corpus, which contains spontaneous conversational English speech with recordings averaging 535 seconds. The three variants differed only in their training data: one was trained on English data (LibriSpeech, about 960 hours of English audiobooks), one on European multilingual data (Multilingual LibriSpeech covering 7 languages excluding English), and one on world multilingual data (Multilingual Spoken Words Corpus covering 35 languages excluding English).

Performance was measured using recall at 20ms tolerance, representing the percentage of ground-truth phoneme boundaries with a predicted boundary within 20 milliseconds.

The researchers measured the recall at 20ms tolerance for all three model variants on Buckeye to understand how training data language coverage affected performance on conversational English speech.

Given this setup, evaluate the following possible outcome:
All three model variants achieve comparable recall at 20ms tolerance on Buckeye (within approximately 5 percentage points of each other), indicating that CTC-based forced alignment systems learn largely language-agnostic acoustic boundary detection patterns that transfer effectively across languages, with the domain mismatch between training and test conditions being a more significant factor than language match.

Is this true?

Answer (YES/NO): YES